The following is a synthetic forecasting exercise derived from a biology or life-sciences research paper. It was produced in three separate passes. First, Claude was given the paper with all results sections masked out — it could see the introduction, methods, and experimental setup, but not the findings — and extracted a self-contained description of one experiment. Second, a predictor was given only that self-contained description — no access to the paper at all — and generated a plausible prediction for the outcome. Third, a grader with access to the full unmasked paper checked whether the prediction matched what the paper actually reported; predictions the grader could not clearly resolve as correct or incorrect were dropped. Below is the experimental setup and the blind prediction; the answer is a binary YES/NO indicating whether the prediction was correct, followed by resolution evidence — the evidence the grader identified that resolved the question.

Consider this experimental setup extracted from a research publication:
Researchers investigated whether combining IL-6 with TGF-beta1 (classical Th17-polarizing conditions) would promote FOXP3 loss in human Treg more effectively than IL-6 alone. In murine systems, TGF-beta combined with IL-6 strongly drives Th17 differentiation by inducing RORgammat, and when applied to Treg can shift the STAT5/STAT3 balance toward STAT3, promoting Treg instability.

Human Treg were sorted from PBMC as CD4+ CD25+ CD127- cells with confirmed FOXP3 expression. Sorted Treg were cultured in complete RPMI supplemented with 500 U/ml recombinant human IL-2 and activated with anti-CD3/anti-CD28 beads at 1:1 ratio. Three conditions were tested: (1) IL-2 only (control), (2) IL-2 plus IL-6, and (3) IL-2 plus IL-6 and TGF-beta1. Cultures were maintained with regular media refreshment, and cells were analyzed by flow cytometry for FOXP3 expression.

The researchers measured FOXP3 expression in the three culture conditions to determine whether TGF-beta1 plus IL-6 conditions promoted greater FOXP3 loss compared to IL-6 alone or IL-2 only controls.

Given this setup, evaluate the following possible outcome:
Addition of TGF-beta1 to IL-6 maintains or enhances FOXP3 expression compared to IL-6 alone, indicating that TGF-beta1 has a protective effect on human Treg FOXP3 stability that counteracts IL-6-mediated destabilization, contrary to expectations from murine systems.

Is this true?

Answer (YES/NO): YES